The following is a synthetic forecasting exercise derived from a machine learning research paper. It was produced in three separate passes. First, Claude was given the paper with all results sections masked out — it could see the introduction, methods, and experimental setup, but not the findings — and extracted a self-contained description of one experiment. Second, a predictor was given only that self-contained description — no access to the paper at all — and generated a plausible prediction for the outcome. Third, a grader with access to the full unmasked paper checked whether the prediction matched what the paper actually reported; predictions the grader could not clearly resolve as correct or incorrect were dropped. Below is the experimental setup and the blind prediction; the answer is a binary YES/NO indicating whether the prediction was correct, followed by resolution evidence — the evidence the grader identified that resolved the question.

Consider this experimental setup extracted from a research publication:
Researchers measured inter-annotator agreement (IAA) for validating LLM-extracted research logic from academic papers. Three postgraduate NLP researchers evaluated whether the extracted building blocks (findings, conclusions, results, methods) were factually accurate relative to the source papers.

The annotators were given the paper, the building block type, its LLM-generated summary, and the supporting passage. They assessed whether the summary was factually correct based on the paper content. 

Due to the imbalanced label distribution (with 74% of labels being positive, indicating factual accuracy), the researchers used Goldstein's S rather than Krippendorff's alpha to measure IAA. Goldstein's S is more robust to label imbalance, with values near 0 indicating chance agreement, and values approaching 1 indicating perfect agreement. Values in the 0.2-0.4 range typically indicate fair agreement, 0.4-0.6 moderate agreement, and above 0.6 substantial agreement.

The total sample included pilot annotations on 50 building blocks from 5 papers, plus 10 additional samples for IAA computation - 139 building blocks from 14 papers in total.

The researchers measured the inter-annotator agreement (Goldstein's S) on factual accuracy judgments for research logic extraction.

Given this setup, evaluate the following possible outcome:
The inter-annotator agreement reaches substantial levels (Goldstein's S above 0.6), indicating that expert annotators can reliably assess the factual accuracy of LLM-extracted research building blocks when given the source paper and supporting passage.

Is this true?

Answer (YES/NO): NO